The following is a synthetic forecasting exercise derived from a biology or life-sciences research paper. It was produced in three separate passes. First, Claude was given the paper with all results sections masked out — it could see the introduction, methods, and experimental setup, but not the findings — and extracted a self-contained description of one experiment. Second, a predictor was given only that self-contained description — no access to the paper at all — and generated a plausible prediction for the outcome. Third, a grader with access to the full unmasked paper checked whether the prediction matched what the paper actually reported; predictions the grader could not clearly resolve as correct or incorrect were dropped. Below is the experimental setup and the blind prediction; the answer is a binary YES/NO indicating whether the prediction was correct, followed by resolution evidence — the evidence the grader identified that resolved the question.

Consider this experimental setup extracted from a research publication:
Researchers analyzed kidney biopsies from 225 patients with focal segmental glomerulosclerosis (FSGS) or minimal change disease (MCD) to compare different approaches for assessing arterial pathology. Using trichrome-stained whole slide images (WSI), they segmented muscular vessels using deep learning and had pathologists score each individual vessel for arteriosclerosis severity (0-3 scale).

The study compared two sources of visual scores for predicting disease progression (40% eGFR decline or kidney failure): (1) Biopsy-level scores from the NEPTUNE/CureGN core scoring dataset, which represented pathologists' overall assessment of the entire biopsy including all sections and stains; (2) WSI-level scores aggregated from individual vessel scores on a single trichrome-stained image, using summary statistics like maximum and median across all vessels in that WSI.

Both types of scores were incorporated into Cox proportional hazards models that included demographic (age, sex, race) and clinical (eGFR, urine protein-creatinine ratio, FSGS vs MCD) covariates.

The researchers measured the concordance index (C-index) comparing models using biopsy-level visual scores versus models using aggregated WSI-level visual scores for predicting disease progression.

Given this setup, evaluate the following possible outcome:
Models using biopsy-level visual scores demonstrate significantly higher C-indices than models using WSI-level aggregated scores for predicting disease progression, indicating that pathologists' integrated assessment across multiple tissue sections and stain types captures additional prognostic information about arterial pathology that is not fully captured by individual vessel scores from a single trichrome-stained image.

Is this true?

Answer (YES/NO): NO